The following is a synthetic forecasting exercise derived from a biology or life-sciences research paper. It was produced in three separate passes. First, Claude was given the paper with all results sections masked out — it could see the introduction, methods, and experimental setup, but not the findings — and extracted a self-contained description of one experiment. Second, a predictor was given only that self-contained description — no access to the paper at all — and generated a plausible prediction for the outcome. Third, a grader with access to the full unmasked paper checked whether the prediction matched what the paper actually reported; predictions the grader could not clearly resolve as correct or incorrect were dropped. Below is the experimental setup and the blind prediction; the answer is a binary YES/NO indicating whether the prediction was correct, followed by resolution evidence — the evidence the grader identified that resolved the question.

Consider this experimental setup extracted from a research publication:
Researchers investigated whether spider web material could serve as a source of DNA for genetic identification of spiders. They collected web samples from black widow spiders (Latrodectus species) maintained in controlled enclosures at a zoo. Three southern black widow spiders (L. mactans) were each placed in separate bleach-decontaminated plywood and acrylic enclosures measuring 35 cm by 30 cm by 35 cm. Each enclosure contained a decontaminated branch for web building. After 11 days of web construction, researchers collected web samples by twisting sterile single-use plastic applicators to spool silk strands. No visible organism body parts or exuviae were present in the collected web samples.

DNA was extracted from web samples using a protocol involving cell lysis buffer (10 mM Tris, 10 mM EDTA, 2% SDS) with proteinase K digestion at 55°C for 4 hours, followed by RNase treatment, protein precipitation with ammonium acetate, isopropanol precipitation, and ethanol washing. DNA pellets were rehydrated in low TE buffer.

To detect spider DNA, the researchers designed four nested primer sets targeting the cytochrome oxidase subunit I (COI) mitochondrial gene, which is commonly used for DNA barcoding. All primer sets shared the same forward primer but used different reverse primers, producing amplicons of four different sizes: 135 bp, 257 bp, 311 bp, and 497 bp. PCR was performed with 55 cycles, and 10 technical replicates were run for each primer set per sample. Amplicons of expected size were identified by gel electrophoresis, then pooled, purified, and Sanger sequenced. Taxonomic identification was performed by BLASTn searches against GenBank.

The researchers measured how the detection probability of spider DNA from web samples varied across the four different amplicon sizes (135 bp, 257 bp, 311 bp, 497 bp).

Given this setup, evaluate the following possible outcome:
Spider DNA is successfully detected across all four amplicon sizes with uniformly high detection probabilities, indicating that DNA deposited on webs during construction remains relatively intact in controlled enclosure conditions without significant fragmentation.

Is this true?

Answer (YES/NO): NO